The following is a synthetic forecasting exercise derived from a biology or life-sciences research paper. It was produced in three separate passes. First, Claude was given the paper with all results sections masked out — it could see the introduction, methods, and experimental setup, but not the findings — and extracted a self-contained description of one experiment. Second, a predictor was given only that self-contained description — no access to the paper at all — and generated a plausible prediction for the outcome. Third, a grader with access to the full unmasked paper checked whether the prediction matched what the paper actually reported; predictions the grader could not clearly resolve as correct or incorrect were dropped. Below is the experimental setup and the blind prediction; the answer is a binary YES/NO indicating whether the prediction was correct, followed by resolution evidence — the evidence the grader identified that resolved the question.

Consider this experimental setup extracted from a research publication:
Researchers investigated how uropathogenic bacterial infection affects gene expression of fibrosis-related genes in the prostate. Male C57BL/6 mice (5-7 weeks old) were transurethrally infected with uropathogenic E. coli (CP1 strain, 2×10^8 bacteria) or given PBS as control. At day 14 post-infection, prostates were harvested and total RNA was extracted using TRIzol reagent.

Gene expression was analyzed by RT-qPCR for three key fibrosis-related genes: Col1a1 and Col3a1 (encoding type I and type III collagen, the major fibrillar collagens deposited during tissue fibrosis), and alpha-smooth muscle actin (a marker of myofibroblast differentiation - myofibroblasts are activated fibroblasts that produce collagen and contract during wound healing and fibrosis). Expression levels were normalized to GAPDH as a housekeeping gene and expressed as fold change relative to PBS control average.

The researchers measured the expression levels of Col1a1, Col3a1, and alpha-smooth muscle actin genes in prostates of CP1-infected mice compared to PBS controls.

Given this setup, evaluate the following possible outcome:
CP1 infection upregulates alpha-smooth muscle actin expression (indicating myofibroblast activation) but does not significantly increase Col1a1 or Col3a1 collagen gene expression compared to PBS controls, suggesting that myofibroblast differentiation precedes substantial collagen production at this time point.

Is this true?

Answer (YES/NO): NO